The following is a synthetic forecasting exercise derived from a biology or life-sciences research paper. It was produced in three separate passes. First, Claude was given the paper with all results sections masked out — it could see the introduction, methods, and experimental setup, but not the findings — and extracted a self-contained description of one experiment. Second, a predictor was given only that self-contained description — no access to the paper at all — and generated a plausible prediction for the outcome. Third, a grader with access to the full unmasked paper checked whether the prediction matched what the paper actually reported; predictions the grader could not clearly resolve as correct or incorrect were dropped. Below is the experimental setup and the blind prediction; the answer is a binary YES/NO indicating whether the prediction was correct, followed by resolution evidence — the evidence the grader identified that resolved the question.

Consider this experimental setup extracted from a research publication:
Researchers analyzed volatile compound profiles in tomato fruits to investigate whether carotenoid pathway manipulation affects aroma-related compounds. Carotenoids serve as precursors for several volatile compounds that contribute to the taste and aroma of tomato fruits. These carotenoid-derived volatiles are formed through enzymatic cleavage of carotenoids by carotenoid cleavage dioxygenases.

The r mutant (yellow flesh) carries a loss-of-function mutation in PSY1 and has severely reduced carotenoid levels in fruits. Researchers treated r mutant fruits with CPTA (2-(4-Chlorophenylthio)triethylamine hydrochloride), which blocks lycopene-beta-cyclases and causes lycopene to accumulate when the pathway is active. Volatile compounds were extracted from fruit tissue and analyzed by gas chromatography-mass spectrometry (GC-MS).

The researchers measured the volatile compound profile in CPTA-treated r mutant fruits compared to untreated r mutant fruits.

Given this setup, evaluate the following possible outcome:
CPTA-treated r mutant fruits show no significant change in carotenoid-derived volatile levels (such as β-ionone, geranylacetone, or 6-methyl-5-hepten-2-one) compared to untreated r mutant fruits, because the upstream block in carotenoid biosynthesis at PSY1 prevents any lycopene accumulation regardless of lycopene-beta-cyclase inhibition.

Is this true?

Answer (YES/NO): NO